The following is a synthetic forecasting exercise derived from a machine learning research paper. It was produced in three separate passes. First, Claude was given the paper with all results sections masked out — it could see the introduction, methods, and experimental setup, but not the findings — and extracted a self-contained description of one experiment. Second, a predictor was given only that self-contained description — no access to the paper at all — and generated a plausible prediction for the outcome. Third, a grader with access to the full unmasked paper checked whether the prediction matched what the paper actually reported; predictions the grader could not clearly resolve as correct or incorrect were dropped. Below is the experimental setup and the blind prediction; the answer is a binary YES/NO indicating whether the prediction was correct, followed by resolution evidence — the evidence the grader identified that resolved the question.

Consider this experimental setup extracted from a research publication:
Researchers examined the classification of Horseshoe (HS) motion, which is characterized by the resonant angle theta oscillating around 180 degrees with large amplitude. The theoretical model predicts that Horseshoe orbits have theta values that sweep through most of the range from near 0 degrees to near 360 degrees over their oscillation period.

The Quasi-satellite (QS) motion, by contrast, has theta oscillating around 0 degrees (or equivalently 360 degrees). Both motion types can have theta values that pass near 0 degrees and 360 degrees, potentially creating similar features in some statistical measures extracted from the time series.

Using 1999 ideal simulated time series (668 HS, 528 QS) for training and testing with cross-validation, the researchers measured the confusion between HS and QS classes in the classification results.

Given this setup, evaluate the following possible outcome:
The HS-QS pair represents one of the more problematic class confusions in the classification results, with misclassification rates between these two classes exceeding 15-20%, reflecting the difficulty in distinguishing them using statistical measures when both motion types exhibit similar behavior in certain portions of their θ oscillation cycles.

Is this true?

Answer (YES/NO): NO